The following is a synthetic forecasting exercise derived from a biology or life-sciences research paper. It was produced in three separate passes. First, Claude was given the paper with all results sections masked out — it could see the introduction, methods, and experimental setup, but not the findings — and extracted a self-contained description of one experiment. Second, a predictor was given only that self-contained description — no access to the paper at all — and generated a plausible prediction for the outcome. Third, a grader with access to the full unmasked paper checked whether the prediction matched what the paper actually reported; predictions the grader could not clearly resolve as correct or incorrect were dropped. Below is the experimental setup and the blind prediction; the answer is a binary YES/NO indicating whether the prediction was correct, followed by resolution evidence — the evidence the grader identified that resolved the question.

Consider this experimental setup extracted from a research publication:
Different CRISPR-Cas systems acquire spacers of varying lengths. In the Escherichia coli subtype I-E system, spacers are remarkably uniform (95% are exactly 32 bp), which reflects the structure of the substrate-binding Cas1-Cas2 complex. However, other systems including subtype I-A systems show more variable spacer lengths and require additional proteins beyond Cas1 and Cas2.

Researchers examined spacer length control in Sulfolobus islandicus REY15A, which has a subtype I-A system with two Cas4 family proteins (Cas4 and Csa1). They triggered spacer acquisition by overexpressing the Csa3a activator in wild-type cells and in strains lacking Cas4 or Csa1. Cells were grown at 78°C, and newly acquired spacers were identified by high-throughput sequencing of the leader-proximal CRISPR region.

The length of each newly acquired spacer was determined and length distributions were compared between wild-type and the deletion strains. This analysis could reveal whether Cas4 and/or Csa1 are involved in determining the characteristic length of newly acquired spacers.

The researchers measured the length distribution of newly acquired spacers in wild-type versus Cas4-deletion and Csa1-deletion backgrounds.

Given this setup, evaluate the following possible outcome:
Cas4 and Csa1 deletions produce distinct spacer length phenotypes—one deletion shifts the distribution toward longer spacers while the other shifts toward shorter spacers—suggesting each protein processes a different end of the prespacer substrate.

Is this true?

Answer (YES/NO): NO